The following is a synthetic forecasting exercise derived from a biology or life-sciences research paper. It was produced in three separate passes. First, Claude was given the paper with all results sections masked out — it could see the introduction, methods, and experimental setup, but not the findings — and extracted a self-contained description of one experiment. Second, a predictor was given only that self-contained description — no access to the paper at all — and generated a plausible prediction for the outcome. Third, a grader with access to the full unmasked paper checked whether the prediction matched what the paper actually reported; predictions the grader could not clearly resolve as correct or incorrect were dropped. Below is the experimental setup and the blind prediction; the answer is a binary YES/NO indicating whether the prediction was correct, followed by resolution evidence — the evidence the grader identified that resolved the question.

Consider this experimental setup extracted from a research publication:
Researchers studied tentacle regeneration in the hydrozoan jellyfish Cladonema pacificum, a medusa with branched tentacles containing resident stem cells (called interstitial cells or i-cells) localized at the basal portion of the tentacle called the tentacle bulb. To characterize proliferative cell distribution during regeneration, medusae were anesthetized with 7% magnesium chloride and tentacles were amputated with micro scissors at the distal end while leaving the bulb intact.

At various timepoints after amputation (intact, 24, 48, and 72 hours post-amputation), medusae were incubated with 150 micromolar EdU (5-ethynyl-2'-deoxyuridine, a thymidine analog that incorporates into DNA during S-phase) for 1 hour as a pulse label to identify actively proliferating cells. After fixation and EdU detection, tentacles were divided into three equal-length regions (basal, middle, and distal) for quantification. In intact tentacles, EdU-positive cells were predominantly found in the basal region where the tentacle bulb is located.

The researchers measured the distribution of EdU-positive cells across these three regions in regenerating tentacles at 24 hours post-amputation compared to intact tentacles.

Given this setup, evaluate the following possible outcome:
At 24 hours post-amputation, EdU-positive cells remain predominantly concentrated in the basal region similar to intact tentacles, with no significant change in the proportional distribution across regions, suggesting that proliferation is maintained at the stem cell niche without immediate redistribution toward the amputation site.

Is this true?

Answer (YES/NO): NO